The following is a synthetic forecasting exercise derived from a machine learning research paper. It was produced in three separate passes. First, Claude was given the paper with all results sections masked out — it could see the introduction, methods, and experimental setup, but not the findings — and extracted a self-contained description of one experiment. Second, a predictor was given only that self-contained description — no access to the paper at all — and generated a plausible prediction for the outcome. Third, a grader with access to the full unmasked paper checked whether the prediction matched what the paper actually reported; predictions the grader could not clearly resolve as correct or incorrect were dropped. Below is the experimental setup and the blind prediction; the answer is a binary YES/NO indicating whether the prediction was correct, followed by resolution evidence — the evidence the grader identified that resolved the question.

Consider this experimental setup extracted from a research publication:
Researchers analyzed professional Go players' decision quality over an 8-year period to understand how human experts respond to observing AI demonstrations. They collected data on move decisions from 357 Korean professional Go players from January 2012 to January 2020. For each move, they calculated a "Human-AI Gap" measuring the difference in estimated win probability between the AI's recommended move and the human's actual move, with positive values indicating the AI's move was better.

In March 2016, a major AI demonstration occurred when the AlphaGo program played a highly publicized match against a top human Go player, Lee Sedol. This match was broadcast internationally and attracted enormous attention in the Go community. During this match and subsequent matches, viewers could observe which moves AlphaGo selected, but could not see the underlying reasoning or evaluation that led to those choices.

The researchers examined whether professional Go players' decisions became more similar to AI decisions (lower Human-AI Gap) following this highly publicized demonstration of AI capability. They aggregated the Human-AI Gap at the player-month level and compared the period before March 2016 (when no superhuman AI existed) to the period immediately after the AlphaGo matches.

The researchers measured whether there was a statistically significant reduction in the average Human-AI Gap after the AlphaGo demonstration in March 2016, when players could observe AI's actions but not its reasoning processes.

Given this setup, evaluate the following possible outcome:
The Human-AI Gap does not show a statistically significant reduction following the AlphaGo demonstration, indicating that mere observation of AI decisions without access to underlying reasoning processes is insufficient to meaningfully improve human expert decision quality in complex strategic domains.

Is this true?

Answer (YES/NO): YES